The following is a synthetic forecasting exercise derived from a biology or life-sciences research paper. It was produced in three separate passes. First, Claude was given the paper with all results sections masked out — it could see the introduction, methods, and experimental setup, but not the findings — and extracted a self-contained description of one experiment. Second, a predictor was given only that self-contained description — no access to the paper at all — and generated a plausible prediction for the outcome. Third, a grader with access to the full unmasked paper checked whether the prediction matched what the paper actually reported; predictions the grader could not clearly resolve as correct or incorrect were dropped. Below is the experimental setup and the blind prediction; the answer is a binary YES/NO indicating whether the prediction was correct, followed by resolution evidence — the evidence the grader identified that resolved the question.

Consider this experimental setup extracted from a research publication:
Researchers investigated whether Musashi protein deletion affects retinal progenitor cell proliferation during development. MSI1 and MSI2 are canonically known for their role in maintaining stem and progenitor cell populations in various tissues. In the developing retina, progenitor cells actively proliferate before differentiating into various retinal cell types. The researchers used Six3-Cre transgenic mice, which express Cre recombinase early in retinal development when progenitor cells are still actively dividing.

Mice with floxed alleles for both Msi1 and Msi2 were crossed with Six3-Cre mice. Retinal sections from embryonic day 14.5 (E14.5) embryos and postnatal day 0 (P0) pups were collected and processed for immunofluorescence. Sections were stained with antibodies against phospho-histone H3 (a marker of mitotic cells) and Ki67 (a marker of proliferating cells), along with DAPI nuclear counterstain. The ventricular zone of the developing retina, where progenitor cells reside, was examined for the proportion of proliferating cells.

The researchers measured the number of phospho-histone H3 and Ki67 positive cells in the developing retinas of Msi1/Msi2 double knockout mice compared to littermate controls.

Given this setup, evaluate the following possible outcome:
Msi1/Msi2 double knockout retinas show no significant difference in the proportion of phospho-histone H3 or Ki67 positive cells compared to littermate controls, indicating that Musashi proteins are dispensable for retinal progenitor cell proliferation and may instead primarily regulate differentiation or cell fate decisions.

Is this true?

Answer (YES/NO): NO